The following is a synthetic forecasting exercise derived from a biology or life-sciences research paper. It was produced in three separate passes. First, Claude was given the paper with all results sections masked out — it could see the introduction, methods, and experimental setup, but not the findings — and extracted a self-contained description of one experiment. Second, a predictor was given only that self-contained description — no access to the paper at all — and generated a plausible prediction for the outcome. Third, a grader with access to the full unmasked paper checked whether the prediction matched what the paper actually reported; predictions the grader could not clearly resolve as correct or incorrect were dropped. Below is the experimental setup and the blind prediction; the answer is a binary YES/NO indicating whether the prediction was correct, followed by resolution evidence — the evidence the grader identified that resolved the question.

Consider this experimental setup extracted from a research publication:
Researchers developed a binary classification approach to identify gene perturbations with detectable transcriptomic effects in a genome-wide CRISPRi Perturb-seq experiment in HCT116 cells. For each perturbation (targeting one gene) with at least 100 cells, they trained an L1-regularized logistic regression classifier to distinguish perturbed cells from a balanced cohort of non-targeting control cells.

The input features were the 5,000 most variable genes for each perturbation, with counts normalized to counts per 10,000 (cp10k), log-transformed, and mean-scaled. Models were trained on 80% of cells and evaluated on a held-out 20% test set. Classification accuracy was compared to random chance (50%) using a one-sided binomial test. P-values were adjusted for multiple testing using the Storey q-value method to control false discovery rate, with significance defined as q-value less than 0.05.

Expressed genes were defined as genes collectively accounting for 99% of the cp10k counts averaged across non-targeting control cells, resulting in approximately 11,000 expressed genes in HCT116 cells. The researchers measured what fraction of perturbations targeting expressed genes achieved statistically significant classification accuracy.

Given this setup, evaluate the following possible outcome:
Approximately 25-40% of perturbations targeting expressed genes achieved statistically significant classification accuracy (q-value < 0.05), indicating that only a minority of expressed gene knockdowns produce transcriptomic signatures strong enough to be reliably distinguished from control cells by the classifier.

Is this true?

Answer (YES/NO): NO